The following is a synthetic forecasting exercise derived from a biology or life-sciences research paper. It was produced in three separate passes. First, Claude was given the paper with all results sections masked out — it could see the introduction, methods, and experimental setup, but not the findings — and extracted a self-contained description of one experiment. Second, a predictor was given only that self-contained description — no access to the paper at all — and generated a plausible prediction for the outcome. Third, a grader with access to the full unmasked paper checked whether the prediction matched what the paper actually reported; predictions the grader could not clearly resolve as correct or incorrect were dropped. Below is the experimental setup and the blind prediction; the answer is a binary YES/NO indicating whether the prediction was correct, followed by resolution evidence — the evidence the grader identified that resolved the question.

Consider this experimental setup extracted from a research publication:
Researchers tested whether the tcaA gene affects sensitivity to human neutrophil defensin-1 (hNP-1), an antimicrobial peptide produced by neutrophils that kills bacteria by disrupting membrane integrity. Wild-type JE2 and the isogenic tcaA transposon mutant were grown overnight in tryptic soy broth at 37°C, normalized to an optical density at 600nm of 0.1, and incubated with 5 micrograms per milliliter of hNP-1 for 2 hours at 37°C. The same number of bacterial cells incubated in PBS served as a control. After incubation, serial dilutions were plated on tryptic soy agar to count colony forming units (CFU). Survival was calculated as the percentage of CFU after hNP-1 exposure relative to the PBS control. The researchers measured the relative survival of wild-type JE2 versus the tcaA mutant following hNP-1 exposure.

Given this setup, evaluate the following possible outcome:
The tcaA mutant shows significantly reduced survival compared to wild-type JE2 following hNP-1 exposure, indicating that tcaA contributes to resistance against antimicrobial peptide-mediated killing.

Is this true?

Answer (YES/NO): NO